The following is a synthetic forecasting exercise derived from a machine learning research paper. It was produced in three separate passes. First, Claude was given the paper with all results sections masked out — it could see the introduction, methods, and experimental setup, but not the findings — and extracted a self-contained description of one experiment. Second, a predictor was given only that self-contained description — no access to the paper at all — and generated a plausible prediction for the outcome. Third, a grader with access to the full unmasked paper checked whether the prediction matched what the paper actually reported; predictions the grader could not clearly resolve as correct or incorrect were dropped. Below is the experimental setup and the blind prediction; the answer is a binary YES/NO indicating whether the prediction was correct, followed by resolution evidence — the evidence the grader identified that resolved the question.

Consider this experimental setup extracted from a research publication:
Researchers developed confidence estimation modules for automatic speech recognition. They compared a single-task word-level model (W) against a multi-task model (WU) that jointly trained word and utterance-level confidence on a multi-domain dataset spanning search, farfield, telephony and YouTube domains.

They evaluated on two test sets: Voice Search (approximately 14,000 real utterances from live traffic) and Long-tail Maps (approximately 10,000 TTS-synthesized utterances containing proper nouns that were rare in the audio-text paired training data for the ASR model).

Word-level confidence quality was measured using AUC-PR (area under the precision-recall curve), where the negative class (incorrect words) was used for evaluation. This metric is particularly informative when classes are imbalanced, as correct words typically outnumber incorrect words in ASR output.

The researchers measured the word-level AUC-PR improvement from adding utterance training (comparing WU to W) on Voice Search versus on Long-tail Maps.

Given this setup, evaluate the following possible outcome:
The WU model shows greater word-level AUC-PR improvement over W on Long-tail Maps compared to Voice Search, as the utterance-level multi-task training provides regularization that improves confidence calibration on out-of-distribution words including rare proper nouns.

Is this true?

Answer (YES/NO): NO